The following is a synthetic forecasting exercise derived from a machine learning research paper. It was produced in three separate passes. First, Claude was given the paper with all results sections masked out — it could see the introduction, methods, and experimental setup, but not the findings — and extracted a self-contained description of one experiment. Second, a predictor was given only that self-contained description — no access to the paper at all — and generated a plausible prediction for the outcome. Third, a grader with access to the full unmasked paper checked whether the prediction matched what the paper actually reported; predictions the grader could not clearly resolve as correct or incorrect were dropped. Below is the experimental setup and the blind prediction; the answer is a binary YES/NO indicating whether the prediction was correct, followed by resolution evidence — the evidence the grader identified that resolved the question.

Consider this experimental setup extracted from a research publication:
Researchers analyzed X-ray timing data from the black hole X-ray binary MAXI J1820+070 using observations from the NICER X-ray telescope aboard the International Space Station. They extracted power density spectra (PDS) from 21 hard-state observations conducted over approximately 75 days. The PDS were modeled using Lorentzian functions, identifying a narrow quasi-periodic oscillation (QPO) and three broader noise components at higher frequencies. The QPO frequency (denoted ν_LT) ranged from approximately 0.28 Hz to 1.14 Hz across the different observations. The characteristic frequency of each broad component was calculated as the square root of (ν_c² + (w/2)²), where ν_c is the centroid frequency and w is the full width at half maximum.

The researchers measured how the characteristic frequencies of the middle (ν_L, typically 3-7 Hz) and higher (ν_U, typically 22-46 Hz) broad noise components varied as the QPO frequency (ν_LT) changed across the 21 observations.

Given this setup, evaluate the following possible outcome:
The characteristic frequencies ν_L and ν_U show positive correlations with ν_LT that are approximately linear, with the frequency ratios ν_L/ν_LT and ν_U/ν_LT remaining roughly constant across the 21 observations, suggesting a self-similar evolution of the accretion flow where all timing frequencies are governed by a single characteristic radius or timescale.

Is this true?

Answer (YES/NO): NO